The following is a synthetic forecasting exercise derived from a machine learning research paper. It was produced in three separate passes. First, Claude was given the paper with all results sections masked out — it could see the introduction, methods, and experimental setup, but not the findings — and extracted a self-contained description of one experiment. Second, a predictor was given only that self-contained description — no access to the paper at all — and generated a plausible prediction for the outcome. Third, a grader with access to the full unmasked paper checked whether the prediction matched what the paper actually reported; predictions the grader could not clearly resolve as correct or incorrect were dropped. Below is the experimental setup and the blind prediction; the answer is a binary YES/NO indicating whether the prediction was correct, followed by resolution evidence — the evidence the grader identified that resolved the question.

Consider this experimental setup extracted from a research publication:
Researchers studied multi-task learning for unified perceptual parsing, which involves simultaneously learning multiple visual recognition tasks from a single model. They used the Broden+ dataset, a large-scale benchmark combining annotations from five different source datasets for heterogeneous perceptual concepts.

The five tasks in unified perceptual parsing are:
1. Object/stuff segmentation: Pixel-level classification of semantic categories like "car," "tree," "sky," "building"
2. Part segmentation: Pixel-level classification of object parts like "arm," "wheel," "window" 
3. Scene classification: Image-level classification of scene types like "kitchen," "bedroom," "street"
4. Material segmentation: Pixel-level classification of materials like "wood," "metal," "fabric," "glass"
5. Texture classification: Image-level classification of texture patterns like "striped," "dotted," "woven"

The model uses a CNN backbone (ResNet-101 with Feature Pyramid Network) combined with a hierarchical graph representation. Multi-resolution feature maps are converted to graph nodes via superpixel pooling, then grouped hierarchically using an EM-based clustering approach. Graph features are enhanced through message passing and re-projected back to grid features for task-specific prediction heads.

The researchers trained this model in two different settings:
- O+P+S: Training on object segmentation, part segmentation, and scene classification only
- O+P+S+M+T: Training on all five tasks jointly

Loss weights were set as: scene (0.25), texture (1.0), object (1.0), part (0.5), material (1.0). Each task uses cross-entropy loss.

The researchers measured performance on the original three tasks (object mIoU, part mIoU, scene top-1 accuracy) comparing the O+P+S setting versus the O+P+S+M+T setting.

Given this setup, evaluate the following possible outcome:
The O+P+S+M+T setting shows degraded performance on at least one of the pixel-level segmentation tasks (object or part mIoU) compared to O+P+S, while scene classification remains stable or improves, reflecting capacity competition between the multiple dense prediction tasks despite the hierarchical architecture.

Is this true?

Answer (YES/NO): NO